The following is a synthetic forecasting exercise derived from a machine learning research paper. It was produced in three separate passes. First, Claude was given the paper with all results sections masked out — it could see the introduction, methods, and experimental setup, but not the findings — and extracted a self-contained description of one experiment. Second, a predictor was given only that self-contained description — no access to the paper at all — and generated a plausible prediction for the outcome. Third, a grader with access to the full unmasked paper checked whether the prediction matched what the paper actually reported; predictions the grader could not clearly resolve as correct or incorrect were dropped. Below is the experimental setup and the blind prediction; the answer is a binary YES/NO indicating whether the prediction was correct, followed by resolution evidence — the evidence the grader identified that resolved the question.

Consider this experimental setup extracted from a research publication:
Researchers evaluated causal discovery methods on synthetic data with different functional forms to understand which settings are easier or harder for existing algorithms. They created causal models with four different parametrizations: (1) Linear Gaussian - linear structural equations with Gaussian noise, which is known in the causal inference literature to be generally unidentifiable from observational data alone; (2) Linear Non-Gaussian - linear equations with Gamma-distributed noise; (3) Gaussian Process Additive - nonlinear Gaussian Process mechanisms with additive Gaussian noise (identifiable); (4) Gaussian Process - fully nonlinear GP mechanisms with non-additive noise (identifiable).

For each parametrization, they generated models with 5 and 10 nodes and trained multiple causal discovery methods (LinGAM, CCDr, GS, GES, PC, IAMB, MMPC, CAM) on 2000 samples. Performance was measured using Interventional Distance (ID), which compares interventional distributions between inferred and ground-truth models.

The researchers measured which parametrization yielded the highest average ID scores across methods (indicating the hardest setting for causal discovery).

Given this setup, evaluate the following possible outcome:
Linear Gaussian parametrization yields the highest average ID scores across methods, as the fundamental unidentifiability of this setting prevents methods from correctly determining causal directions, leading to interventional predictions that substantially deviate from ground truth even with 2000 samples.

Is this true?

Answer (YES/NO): YES